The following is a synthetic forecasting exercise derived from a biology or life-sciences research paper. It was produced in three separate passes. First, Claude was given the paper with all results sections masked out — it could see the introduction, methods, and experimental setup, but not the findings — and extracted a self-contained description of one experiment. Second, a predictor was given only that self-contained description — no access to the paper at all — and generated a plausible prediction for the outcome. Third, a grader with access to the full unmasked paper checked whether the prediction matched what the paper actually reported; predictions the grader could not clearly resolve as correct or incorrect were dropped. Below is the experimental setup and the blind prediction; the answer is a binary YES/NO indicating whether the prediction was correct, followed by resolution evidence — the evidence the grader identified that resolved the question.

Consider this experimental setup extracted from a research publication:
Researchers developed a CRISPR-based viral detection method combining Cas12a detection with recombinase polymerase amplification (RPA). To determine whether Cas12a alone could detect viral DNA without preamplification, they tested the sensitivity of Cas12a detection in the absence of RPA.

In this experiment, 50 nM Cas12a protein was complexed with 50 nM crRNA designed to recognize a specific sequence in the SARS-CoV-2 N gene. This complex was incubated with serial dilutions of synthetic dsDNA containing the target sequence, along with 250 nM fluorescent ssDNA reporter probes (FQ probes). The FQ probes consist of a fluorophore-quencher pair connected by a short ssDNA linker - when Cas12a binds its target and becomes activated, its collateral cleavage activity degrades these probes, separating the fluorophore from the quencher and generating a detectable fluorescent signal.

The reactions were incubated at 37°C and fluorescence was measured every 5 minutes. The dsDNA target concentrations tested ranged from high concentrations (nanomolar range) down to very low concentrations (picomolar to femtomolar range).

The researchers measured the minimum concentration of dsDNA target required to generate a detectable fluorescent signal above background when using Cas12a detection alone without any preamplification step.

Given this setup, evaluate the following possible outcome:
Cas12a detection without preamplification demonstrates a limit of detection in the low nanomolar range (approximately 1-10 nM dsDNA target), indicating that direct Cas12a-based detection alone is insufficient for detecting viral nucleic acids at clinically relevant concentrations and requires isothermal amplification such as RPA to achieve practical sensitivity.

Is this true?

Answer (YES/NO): NO